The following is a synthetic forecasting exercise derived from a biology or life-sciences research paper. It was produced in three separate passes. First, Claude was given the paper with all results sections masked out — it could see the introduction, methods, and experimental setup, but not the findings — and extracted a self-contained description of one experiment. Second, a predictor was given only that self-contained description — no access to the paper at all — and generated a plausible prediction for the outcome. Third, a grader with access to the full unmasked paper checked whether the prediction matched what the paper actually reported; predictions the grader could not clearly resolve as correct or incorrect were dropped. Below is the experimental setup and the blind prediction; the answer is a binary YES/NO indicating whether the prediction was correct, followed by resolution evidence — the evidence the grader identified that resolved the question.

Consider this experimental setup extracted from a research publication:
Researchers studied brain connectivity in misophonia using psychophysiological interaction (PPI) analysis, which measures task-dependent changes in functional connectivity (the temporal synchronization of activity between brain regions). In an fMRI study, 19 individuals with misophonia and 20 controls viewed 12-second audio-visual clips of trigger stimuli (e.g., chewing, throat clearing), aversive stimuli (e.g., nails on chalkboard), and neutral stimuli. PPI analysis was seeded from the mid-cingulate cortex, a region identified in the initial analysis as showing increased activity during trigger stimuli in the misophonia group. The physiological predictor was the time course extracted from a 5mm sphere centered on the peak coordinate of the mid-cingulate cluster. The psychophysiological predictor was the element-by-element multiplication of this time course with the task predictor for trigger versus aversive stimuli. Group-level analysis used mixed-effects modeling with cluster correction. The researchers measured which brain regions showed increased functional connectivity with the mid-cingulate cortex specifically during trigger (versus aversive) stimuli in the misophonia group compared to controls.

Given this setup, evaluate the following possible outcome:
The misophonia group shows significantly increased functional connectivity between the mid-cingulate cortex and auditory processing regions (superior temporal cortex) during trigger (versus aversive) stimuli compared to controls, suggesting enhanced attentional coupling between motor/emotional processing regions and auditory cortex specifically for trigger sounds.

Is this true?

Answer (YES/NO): YES